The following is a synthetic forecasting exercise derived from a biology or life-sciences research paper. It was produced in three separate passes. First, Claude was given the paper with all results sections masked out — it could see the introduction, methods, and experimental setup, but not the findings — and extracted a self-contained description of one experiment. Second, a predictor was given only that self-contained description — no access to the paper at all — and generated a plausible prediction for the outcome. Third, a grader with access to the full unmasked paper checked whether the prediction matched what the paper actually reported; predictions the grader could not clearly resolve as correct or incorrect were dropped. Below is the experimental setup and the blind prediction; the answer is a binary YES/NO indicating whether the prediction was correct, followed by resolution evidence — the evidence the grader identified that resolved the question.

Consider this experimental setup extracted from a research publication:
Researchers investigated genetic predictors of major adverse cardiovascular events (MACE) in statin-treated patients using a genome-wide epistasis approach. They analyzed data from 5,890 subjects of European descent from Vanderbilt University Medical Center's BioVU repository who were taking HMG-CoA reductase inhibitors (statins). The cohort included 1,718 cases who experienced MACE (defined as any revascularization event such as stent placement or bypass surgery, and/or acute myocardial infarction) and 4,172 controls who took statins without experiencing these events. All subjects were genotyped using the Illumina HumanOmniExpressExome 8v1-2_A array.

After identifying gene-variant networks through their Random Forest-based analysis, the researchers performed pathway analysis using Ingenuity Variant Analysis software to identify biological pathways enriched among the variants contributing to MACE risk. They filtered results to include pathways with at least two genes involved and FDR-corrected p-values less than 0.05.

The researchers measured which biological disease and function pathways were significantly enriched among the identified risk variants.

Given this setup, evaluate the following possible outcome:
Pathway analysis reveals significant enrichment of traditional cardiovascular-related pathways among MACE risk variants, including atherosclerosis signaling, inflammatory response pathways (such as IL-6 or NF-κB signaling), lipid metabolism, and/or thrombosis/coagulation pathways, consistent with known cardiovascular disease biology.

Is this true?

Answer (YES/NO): NO